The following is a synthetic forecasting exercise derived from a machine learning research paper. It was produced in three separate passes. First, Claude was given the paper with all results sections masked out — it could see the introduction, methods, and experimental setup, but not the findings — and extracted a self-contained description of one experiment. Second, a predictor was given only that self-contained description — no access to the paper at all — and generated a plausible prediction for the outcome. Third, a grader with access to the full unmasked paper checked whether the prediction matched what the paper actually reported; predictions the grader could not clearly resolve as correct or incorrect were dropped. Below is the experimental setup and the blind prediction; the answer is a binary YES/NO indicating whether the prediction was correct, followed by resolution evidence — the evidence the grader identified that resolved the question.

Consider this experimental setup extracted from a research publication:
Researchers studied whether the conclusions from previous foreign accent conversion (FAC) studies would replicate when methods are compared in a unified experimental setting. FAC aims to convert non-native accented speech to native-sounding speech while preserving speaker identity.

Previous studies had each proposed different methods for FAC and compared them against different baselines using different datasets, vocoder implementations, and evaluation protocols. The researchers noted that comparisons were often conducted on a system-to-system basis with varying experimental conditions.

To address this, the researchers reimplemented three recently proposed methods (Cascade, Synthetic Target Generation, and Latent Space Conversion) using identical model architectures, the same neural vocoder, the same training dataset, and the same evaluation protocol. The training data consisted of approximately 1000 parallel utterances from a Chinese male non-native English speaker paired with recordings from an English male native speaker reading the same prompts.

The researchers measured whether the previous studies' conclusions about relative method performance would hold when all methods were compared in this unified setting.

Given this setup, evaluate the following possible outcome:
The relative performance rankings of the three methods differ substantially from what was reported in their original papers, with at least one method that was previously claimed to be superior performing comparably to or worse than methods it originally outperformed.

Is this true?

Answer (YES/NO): YES